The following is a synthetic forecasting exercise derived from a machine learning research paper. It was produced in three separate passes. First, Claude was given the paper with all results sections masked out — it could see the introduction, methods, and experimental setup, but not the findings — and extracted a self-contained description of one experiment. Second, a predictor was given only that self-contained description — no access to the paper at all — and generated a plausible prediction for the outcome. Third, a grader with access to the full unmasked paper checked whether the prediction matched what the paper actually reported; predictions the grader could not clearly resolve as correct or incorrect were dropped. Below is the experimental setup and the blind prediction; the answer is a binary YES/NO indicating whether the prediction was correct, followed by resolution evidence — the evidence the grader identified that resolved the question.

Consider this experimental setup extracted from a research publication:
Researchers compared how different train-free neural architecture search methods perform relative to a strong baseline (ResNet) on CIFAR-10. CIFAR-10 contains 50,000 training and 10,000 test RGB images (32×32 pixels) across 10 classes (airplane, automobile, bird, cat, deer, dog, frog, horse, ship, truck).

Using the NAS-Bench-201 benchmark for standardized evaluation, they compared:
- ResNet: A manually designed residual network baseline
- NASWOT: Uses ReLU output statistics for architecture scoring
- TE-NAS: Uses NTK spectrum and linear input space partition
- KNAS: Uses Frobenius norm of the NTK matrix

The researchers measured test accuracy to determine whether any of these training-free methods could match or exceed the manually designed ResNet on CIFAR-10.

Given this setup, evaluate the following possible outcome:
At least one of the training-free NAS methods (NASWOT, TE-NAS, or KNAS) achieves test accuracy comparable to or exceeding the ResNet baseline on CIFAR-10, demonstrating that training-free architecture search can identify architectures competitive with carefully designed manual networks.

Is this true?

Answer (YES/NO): YES